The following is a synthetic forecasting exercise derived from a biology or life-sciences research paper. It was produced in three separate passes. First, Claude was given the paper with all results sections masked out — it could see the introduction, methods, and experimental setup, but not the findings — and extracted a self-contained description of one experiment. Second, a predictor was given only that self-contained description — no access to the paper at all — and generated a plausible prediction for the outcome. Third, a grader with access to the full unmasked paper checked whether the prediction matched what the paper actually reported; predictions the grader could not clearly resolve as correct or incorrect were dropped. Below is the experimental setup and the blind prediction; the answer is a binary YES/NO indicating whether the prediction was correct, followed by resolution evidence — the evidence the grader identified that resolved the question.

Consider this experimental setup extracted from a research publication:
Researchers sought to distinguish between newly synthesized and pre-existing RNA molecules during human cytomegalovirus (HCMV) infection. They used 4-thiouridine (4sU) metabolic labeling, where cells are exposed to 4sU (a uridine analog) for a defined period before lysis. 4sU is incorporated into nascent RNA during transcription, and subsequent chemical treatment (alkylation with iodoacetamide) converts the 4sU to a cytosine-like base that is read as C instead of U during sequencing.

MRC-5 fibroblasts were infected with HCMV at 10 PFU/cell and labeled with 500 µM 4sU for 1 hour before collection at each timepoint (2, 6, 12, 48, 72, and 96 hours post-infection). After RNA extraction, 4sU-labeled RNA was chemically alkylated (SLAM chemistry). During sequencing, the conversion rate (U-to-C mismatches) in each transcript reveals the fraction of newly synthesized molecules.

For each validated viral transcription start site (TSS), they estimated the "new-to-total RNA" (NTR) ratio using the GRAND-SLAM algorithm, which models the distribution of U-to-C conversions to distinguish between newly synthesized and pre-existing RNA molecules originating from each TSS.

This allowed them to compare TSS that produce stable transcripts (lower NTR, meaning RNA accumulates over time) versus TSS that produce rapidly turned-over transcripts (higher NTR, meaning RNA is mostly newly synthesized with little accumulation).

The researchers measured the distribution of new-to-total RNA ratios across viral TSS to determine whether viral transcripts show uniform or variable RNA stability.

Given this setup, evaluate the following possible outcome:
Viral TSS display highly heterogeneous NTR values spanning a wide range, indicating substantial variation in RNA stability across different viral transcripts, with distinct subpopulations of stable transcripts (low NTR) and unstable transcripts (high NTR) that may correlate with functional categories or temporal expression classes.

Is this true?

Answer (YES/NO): YES